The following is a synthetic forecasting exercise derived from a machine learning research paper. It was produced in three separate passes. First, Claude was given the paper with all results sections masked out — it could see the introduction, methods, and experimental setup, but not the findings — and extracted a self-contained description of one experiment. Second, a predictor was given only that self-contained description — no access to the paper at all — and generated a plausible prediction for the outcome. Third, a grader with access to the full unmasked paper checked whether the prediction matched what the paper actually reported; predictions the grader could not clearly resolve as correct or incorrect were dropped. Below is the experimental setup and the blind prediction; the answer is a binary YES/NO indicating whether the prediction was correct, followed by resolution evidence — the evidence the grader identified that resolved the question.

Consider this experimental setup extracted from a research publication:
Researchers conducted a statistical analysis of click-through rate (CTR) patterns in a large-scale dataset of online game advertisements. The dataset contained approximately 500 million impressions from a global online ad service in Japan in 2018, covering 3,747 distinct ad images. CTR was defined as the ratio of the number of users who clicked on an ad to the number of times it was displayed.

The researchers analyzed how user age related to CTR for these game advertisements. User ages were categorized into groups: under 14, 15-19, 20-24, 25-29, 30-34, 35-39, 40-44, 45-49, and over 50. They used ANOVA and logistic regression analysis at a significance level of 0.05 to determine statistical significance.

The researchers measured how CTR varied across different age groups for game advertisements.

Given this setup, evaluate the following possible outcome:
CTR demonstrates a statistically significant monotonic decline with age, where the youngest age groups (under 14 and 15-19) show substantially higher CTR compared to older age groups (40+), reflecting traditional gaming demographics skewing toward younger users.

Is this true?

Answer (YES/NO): NO